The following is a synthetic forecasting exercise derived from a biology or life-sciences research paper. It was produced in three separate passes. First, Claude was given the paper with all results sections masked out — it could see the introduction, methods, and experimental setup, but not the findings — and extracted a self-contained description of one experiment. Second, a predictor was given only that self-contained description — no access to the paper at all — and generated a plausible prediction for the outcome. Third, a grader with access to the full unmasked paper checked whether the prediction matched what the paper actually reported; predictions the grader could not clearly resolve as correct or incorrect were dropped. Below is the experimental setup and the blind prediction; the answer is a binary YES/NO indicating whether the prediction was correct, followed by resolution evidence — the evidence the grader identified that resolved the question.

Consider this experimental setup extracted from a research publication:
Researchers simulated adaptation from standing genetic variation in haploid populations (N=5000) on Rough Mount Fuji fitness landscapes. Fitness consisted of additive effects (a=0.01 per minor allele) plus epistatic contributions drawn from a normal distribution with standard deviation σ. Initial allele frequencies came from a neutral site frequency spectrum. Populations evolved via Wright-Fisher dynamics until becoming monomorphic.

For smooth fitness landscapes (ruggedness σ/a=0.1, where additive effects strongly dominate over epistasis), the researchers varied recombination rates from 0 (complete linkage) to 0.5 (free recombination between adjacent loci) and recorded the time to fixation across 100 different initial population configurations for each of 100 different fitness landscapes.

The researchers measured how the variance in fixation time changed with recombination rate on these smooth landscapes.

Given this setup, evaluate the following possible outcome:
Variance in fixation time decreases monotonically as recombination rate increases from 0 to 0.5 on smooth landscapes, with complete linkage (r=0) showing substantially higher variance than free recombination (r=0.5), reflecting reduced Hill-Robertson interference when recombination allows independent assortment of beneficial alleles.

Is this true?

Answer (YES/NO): YES